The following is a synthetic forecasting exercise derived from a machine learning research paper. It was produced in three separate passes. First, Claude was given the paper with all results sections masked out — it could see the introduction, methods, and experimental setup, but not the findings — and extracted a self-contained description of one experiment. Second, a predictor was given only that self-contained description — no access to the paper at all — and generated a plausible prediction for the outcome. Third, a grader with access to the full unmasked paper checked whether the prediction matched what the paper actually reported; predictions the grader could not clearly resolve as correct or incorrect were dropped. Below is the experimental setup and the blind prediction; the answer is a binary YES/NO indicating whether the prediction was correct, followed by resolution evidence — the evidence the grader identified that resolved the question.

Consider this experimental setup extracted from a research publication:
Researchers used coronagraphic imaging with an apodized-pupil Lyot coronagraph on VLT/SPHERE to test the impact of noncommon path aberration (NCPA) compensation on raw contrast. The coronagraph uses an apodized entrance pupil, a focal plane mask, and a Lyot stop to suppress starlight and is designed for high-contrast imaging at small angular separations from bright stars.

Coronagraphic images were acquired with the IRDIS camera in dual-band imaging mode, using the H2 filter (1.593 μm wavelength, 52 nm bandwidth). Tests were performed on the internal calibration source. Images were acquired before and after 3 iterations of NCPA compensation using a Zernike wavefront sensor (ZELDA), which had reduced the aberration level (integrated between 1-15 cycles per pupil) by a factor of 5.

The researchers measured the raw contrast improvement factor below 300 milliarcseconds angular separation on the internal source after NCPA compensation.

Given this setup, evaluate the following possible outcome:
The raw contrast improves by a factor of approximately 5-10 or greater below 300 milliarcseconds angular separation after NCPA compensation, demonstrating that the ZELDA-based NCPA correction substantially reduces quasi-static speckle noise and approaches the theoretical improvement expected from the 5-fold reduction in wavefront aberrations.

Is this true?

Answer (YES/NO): NO